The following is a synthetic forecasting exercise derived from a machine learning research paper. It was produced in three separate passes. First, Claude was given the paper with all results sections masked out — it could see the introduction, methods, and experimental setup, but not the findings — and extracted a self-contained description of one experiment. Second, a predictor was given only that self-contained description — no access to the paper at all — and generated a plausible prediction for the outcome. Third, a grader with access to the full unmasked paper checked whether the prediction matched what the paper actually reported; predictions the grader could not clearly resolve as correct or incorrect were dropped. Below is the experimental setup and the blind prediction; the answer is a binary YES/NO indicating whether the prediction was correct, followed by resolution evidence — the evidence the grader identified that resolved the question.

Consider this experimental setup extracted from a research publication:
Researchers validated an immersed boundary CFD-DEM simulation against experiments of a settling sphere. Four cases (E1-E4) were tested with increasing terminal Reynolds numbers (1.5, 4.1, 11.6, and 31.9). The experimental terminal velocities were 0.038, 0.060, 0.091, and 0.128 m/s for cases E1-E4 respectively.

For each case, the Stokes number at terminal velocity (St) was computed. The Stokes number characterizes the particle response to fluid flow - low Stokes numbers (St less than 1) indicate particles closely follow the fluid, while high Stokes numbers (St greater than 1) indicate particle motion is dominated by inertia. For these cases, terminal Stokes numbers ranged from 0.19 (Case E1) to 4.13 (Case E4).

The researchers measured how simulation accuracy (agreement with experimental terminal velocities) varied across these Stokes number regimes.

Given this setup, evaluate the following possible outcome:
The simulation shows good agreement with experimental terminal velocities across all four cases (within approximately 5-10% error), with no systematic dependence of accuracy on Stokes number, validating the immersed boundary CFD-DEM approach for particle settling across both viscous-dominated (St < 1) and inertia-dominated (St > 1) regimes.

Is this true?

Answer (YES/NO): YES